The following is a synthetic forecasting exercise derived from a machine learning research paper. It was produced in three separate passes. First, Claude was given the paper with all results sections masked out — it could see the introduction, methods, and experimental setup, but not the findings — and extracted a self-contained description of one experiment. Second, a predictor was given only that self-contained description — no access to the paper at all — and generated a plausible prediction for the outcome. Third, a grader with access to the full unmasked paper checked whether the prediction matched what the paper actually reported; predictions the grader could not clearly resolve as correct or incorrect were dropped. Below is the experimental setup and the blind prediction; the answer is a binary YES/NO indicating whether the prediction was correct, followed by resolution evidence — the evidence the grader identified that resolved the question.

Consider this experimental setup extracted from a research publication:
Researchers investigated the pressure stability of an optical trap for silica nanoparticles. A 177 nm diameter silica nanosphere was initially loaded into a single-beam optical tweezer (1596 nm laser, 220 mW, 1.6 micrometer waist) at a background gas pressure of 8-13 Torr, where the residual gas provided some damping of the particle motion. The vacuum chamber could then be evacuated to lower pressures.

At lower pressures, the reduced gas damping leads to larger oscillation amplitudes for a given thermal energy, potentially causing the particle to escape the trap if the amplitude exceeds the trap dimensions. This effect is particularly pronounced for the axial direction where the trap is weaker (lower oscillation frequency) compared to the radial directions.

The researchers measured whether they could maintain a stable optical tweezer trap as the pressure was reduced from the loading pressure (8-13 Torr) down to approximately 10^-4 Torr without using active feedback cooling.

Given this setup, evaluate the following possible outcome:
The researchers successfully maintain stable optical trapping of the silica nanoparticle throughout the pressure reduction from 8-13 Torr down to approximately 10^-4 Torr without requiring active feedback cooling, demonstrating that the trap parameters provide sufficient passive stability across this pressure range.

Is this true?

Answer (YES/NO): YES